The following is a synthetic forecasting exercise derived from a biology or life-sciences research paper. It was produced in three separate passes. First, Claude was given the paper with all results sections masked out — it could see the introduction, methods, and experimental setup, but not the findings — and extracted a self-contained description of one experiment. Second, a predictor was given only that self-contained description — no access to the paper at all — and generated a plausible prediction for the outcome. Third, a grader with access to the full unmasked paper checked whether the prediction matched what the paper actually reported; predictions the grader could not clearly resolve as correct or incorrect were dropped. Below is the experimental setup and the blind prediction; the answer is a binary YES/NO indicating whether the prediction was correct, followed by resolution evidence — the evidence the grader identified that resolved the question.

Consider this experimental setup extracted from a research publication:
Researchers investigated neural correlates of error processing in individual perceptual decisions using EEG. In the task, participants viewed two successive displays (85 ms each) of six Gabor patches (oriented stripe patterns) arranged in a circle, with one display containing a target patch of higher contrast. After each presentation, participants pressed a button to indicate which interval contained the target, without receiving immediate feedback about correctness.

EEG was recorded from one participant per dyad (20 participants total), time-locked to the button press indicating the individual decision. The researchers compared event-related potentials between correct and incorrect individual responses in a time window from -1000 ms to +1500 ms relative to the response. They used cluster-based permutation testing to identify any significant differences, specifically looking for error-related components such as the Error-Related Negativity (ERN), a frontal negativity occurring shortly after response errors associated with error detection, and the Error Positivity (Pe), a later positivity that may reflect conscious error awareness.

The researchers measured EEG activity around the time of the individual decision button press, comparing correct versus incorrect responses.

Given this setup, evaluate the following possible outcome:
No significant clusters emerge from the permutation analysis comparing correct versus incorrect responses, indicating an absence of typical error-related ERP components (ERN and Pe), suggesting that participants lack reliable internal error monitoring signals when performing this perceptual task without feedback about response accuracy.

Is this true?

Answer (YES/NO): NO